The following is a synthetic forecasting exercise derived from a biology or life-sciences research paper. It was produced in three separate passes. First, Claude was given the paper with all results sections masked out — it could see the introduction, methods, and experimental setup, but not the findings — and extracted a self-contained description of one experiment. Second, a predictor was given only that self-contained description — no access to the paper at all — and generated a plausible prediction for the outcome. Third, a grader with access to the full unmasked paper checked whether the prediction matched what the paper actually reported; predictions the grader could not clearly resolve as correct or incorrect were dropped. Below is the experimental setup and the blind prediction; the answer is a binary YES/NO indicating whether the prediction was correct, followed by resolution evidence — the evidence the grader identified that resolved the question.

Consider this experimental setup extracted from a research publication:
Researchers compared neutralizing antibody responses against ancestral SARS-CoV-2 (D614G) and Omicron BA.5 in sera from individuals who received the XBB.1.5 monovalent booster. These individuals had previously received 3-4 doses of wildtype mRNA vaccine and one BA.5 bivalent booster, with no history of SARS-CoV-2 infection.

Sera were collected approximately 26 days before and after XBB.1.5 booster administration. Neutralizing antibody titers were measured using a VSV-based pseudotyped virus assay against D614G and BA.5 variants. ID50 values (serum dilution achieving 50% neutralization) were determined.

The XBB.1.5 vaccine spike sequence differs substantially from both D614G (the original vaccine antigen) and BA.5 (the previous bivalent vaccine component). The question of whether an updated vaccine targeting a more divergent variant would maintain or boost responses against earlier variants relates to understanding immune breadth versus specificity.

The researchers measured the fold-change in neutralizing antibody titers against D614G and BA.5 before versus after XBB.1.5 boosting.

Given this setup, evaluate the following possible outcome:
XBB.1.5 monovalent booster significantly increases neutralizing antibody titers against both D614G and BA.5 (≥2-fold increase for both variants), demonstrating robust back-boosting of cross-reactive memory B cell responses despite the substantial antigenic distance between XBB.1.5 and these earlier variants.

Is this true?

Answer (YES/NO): YES